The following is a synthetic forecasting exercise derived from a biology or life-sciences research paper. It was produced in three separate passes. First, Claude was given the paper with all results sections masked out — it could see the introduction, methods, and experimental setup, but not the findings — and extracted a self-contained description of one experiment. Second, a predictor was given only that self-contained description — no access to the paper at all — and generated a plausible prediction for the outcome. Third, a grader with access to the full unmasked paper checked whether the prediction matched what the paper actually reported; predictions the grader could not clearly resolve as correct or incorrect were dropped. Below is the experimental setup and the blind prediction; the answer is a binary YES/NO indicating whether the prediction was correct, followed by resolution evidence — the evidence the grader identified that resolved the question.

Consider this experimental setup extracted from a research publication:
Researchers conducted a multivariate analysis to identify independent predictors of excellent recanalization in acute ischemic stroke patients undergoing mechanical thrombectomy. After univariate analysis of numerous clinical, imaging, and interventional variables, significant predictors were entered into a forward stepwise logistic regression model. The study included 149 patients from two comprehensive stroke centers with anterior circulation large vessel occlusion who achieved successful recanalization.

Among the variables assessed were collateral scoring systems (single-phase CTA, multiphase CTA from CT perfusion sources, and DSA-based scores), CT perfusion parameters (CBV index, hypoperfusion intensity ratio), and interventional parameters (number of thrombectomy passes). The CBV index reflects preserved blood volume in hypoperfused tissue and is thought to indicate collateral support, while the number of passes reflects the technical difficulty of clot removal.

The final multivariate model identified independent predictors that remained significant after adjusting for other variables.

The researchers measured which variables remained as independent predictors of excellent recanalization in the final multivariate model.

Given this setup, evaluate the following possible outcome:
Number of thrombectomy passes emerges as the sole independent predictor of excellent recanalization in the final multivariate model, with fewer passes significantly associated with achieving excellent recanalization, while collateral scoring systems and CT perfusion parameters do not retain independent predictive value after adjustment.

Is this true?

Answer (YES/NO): NO